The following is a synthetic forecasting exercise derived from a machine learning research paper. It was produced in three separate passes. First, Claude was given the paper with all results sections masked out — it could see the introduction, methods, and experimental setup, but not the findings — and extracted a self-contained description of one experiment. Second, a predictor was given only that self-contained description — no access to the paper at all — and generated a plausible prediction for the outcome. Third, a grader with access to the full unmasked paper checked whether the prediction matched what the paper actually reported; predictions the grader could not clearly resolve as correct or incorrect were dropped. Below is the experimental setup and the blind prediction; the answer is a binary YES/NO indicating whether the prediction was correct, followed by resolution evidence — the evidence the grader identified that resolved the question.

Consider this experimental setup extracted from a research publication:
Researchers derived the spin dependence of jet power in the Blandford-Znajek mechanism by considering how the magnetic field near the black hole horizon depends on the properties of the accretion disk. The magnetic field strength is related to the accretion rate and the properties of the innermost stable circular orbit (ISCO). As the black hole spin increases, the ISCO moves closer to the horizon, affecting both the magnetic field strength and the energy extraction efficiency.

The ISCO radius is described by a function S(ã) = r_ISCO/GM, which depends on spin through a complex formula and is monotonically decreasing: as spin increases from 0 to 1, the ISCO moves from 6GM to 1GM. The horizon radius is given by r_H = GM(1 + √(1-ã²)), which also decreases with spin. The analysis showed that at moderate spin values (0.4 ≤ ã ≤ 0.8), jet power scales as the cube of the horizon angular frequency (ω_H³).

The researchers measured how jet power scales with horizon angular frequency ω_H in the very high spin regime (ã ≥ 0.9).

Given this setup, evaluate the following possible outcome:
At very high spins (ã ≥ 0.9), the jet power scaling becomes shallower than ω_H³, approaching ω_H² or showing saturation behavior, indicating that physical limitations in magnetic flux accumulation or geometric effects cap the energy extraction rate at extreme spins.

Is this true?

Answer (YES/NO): NO